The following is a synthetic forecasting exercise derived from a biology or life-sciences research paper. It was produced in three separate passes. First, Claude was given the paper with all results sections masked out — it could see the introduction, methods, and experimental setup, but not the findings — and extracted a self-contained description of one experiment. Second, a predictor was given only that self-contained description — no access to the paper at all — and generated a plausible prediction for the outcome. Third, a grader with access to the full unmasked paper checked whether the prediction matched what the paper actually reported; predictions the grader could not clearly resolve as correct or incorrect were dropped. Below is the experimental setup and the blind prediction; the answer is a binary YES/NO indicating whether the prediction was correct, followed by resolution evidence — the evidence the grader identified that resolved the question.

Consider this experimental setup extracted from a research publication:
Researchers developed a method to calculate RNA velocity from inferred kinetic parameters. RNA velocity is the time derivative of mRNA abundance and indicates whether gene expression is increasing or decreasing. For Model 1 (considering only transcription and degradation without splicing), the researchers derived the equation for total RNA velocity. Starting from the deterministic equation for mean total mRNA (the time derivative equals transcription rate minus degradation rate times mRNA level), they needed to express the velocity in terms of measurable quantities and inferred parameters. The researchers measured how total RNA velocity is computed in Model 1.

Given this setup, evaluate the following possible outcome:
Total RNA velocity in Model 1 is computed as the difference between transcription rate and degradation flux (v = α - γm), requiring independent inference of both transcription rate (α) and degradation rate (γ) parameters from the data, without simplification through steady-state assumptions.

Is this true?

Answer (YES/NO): YES